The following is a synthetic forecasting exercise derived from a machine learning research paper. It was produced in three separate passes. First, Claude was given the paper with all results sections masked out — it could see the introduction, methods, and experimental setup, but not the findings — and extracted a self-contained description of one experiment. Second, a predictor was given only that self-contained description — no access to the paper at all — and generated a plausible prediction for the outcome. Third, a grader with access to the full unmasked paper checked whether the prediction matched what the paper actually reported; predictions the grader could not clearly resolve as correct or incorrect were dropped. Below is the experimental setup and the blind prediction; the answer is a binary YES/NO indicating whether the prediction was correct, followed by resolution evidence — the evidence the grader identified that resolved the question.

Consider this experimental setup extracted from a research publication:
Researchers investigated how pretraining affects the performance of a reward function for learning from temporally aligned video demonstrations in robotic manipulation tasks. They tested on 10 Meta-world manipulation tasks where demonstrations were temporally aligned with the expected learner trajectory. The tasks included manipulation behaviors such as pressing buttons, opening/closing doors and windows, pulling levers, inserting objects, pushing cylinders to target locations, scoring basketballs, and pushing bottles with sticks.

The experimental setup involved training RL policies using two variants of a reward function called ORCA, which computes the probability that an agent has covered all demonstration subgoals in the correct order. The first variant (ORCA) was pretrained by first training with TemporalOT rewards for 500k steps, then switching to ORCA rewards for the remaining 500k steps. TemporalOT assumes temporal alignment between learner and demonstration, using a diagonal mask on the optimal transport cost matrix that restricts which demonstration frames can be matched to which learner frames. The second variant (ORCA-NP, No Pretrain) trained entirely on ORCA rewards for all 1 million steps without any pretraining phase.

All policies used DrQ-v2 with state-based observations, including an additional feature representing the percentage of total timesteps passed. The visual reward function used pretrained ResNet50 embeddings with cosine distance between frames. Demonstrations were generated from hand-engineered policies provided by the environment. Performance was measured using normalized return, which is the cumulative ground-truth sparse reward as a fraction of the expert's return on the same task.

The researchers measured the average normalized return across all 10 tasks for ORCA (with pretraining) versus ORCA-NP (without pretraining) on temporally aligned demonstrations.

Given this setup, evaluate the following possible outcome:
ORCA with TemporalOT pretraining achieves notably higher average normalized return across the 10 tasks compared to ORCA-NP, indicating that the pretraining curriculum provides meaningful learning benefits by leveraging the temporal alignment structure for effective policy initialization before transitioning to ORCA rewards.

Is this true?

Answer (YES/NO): YES